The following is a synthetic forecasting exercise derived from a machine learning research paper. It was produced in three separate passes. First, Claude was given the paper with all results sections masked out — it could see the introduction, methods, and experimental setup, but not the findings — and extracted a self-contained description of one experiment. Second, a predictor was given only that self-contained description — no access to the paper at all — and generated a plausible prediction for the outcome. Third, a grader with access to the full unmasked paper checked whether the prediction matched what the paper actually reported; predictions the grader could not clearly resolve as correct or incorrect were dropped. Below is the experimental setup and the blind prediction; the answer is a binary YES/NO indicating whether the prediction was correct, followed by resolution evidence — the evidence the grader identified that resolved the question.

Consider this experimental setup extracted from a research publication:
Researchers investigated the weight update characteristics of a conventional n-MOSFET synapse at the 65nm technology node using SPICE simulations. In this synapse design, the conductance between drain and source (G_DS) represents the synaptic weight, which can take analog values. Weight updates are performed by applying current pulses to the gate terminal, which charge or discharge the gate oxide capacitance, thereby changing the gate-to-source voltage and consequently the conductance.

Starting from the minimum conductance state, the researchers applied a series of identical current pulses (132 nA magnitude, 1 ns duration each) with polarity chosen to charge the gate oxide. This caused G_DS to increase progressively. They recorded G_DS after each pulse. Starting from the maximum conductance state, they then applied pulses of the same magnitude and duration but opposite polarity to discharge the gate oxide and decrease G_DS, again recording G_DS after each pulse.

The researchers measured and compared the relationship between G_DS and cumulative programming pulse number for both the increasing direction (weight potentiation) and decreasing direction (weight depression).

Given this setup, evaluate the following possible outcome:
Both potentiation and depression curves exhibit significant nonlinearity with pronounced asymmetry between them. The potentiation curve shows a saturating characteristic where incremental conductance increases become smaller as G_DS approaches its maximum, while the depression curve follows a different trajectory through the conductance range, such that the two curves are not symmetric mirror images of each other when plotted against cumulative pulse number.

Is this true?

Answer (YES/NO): NO